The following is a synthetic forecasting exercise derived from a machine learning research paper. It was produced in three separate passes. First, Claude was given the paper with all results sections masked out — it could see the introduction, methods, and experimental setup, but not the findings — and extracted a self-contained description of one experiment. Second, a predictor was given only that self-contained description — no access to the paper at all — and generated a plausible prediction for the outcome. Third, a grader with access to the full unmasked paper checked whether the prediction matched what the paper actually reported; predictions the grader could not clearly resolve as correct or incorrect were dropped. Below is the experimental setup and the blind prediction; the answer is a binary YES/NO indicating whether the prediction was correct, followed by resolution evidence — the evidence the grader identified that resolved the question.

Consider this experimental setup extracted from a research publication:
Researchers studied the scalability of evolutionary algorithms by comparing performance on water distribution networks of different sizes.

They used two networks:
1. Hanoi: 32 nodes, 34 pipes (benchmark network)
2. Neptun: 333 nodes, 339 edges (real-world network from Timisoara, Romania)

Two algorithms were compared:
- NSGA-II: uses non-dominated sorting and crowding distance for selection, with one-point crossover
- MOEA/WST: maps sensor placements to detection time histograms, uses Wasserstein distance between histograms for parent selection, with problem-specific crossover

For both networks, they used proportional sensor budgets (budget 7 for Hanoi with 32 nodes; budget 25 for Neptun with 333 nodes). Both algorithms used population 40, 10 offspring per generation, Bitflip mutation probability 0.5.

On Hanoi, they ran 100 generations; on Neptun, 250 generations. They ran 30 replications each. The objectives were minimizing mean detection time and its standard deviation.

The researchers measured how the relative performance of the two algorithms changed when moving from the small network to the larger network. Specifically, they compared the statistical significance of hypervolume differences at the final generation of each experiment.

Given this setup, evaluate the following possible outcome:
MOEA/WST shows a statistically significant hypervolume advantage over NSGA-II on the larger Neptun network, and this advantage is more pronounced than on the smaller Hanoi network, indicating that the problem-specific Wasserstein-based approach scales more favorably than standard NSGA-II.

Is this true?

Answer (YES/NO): YES